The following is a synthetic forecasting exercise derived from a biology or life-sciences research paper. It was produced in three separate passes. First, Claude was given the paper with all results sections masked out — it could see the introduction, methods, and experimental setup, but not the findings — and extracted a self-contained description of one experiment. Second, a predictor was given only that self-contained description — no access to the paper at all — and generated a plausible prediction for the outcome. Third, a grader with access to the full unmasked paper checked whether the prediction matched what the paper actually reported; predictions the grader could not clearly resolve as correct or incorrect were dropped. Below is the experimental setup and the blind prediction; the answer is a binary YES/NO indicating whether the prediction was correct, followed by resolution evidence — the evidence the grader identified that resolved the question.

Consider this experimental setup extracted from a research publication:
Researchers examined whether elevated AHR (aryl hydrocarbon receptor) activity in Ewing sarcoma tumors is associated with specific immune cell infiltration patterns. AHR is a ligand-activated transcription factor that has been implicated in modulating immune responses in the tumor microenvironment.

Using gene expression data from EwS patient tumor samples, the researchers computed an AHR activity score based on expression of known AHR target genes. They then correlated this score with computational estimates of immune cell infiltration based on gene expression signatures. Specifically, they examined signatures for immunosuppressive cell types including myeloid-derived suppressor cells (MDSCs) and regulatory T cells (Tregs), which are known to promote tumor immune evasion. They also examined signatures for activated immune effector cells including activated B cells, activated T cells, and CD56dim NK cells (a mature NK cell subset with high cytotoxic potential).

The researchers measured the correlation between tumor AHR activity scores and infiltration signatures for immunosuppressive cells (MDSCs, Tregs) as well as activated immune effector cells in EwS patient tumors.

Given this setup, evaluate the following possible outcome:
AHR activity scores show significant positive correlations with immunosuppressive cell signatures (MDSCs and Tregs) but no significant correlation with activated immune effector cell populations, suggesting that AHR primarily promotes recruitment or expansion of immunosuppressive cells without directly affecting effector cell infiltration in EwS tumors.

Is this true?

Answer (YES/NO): NO